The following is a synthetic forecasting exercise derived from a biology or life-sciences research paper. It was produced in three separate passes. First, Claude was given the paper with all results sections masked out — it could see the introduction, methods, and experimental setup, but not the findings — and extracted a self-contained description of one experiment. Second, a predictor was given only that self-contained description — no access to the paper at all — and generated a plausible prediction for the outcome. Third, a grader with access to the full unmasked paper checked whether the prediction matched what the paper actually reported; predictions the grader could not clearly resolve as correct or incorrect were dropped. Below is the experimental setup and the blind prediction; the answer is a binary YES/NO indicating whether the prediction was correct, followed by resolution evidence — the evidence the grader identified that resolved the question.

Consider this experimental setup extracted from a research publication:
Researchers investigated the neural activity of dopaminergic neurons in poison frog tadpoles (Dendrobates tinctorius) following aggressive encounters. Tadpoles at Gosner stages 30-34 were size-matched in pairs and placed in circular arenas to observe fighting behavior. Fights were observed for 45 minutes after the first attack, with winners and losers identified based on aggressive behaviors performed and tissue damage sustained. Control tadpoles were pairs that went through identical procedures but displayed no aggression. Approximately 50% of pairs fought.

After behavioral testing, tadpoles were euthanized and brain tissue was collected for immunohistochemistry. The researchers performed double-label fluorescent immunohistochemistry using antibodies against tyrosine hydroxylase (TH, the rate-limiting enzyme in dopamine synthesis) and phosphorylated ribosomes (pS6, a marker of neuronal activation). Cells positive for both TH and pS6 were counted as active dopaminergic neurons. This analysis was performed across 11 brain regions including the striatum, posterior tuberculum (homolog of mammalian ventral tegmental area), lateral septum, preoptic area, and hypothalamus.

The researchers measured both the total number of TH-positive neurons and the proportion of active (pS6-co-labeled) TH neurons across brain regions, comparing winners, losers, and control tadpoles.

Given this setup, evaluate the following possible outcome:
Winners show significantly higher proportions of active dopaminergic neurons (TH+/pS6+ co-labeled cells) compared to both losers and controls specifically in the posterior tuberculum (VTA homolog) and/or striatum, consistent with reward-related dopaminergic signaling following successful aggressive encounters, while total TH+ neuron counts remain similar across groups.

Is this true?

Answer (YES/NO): NO